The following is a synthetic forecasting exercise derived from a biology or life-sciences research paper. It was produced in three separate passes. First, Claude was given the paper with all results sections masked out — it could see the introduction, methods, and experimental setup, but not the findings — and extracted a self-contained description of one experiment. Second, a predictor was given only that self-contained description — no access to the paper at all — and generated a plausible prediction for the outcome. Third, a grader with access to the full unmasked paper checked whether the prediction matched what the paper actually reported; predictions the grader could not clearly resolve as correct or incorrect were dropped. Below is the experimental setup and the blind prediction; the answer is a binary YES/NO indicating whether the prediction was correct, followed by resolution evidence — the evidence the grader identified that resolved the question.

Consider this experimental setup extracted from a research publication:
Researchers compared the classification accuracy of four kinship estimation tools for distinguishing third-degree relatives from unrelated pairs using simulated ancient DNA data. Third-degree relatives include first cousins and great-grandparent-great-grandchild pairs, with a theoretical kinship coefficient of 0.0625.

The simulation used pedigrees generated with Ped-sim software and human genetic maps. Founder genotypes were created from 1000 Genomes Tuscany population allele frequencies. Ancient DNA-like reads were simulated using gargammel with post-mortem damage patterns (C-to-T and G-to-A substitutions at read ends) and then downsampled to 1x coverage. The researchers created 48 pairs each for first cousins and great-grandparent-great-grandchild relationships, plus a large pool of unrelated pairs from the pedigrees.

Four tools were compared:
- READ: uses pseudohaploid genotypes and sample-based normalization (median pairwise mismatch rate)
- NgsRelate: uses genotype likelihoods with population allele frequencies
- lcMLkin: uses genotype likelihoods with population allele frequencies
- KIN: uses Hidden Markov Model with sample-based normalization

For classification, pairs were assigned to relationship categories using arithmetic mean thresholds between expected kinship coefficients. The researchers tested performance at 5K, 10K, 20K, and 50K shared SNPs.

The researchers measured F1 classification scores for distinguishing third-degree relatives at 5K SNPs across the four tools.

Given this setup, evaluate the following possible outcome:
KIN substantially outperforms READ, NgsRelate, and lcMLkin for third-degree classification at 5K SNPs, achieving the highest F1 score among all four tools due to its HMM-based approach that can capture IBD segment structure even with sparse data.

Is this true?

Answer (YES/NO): NO